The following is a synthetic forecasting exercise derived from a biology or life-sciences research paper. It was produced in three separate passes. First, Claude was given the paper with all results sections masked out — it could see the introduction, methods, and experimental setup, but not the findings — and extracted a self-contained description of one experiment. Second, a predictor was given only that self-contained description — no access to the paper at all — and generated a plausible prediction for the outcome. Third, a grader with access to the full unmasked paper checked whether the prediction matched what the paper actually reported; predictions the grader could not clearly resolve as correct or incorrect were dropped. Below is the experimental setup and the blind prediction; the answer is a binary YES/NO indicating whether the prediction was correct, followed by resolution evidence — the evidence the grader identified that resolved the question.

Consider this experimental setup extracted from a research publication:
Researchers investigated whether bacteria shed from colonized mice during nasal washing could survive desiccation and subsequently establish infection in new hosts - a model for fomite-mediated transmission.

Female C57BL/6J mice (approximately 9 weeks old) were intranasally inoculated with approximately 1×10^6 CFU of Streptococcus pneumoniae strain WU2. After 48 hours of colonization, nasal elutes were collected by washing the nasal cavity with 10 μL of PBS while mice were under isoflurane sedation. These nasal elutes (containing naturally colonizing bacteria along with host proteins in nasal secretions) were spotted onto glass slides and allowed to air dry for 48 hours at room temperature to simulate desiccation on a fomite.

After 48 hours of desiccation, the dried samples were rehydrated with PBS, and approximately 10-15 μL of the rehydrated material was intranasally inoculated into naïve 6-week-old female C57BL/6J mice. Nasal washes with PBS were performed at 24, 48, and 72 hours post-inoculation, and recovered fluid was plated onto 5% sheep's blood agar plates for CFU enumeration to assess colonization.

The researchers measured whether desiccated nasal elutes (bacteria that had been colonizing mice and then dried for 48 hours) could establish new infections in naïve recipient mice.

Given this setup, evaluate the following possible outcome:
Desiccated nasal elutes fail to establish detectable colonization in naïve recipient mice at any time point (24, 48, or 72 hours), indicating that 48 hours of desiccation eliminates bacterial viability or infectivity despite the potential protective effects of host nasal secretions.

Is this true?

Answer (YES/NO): NO